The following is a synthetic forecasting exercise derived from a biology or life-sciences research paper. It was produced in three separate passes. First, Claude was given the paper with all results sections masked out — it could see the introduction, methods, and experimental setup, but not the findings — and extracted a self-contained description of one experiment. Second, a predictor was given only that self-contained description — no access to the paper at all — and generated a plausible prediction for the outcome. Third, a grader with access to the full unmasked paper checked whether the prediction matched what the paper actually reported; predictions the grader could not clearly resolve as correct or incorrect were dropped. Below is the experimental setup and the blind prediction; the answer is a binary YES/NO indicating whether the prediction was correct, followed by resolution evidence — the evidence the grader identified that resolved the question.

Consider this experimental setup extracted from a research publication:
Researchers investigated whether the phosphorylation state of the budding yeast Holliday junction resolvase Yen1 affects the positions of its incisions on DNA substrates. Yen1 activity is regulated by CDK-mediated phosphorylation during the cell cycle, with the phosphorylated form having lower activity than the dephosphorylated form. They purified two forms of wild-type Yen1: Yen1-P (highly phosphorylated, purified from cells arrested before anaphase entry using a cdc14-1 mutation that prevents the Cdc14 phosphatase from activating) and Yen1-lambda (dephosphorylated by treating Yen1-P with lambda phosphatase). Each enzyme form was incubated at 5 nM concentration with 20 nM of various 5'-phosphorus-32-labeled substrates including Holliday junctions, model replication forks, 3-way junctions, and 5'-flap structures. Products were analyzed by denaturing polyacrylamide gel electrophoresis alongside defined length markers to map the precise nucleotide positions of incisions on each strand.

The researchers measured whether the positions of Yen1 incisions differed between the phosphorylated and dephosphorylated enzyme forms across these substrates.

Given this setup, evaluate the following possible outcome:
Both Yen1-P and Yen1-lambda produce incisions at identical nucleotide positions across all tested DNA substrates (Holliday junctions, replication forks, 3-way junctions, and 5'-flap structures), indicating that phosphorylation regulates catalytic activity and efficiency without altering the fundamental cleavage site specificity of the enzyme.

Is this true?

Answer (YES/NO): YES